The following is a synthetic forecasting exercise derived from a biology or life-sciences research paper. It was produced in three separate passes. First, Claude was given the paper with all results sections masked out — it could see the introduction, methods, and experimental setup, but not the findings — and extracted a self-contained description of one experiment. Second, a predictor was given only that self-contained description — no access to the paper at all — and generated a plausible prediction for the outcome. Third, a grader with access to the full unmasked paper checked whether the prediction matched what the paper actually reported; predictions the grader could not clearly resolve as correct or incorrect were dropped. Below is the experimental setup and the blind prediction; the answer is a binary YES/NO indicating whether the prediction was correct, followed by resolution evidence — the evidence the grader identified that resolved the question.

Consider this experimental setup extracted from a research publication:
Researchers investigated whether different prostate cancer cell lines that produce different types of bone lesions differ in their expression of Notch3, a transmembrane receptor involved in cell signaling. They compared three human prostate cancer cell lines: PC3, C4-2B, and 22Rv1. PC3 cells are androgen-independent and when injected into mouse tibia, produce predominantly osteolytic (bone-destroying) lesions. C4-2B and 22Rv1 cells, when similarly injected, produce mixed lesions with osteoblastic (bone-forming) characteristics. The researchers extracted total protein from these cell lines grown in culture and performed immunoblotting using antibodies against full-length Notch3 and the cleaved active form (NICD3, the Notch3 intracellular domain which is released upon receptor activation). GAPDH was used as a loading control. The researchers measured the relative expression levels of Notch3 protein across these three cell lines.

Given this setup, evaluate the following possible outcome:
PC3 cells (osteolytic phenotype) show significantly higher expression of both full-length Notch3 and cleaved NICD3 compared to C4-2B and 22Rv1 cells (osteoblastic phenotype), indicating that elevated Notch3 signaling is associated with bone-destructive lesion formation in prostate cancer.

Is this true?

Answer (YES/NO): NO